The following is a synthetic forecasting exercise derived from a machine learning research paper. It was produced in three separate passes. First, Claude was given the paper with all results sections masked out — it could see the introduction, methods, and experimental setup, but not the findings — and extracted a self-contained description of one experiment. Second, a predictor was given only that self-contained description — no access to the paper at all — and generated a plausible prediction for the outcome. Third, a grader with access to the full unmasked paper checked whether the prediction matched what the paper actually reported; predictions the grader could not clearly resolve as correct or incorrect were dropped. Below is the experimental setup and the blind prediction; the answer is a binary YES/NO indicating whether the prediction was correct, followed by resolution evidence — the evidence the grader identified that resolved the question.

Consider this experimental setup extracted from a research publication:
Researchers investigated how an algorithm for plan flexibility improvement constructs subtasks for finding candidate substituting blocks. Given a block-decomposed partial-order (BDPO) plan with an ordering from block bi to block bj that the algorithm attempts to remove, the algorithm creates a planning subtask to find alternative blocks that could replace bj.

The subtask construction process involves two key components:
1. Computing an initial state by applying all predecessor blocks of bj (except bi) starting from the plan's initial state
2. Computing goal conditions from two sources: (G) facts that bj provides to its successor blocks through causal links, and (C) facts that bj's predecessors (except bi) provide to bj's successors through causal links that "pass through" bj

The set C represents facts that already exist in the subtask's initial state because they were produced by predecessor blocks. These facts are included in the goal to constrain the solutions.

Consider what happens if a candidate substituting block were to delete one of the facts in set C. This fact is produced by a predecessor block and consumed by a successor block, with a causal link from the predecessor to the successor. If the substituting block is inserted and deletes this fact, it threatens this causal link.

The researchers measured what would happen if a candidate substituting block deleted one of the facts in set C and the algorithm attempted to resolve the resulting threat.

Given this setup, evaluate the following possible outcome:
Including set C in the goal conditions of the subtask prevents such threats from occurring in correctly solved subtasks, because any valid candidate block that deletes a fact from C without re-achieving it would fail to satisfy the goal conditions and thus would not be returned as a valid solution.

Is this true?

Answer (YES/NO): YES